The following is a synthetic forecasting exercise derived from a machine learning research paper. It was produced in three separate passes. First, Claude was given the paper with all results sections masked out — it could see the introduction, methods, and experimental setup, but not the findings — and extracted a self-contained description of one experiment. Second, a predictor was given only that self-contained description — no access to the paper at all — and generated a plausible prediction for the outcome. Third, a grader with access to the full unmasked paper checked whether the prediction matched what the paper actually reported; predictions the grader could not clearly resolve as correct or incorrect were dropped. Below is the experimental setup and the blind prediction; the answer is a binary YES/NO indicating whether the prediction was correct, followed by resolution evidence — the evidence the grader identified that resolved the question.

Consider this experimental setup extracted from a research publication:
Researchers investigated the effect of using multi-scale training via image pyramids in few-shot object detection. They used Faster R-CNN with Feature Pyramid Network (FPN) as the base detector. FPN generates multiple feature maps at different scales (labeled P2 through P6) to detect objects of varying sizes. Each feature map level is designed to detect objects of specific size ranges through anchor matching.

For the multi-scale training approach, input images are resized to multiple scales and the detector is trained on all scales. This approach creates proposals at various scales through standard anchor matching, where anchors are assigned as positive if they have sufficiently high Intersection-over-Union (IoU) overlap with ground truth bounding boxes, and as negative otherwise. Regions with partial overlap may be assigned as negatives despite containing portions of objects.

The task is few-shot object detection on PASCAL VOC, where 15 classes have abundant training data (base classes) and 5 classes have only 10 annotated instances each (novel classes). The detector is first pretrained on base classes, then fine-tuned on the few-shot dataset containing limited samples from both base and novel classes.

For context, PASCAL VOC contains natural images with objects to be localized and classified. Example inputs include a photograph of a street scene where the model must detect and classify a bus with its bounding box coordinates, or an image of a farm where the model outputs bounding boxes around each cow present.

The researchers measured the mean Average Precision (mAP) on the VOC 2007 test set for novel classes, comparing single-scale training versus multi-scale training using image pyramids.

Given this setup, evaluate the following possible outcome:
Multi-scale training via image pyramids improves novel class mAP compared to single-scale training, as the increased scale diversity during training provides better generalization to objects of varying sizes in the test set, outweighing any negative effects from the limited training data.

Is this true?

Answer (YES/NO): YES